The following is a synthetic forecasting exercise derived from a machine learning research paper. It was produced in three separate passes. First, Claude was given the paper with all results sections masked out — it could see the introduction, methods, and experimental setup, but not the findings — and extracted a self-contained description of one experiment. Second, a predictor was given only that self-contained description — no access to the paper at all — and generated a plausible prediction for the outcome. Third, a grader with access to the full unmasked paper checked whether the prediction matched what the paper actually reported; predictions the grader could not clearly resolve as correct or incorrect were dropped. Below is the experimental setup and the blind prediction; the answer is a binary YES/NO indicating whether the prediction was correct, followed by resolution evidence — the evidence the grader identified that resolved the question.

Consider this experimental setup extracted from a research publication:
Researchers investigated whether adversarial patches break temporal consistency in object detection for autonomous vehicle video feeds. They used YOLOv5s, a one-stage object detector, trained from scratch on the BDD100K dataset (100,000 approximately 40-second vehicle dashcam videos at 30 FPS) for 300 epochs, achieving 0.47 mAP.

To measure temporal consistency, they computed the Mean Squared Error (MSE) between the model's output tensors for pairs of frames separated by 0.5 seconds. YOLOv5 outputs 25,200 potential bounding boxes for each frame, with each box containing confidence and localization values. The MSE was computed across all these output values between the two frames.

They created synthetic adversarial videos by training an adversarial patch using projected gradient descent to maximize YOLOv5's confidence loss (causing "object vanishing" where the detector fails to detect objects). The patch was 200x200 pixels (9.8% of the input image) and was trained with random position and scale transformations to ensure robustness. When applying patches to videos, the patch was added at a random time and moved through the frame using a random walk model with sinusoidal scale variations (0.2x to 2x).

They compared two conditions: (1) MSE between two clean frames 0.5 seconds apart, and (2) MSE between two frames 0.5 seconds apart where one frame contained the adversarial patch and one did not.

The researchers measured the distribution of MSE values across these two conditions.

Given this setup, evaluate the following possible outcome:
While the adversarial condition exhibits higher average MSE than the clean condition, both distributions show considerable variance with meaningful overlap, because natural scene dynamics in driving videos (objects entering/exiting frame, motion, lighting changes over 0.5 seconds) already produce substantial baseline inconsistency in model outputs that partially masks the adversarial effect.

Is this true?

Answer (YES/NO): NO